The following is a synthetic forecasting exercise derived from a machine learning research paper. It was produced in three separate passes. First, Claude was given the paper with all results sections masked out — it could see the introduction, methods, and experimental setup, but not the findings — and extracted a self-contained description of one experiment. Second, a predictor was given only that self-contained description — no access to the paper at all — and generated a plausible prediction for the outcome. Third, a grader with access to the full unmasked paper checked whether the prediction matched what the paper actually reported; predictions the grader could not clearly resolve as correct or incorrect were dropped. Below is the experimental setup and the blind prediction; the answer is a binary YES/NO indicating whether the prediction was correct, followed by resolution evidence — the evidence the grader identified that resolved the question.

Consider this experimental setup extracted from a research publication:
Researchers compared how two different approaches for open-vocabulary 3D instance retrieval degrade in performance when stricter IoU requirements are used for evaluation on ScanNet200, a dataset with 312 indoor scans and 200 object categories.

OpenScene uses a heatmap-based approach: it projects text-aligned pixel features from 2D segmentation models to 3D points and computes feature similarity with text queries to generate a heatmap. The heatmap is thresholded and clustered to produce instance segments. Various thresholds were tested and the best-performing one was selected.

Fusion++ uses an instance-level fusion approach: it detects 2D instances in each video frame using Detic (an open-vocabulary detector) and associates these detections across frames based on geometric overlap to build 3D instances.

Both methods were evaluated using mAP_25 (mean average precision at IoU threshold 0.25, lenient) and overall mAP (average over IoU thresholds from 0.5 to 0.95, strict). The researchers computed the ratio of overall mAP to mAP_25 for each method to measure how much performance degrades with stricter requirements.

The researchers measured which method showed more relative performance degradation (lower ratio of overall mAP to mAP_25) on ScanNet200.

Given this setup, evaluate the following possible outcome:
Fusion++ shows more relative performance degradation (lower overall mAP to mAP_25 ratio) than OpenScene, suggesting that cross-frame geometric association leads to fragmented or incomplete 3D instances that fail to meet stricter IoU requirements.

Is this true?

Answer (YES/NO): YES